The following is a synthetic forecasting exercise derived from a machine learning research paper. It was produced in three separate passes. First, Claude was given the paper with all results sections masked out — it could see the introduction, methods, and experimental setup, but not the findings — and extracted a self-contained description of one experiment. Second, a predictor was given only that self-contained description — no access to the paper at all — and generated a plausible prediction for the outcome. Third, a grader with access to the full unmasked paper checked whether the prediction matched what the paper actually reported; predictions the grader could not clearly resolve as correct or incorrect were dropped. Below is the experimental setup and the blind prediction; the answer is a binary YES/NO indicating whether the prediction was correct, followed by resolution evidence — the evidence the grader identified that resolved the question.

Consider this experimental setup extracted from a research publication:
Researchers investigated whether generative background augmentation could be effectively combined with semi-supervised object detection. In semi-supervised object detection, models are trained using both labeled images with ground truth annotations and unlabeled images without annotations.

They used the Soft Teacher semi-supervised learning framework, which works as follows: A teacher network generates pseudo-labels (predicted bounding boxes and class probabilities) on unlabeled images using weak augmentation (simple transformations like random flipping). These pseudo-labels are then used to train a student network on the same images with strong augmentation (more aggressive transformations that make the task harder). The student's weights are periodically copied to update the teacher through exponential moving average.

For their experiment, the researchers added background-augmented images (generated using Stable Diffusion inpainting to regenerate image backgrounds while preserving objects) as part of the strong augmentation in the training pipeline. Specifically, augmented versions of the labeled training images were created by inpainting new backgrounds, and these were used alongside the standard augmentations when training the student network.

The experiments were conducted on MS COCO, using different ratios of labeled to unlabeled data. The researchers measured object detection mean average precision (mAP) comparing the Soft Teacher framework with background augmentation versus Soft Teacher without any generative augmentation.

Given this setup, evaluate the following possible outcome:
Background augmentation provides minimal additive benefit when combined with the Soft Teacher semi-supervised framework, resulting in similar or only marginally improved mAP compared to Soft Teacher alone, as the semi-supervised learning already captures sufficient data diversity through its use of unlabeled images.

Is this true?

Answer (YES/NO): NO